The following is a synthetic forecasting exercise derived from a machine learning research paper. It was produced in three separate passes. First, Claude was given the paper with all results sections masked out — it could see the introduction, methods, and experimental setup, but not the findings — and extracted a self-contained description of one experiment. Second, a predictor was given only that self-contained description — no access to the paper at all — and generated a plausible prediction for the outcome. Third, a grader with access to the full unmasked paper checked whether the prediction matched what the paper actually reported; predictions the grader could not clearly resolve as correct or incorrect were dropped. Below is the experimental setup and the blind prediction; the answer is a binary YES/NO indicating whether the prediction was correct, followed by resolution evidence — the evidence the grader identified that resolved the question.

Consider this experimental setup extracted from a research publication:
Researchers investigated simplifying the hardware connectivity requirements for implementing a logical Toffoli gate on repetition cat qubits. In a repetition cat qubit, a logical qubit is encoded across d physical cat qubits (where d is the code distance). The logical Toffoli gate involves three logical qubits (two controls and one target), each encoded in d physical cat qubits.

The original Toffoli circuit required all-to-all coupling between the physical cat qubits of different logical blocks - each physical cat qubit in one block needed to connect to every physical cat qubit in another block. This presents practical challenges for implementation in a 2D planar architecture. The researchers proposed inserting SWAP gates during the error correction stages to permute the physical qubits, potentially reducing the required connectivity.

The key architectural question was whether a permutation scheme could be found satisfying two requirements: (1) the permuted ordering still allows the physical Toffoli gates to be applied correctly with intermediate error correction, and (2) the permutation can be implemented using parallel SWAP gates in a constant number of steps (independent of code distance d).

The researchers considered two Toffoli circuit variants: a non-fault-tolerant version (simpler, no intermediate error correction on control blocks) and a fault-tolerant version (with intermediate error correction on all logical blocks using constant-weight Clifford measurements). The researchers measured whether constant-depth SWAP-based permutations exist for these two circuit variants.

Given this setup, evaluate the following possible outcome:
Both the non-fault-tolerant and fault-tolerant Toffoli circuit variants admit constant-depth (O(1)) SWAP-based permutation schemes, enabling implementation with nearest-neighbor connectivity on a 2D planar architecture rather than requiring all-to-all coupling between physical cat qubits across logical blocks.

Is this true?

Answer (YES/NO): NO